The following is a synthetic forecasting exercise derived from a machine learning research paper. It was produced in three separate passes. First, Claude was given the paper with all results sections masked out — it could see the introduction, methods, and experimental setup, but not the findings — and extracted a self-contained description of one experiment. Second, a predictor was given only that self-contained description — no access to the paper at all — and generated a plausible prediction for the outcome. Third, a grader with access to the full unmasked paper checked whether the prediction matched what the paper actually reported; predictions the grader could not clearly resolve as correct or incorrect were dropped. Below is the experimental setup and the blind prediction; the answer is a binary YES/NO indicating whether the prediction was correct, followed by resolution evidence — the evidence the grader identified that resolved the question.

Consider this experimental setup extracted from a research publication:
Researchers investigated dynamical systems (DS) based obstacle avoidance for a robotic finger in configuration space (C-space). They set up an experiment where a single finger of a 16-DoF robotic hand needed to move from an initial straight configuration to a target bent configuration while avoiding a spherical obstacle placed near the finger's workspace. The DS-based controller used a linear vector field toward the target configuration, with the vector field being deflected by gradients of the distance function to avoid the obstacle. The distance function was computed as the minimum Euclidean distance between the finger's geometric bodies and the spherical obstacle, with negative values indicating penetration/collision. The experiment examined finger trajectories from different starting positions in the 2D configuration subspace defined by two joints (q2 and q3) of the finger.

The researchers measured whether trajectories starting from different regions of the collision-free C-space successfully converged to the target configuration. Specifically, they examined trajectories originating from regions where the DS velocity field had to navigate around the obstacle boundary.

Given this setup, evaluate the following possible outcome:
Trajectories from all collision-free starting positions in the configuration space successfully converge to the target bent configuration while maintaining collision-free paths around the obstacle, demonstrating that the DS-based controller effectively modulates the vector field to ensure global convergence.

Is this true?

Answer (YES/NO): NO